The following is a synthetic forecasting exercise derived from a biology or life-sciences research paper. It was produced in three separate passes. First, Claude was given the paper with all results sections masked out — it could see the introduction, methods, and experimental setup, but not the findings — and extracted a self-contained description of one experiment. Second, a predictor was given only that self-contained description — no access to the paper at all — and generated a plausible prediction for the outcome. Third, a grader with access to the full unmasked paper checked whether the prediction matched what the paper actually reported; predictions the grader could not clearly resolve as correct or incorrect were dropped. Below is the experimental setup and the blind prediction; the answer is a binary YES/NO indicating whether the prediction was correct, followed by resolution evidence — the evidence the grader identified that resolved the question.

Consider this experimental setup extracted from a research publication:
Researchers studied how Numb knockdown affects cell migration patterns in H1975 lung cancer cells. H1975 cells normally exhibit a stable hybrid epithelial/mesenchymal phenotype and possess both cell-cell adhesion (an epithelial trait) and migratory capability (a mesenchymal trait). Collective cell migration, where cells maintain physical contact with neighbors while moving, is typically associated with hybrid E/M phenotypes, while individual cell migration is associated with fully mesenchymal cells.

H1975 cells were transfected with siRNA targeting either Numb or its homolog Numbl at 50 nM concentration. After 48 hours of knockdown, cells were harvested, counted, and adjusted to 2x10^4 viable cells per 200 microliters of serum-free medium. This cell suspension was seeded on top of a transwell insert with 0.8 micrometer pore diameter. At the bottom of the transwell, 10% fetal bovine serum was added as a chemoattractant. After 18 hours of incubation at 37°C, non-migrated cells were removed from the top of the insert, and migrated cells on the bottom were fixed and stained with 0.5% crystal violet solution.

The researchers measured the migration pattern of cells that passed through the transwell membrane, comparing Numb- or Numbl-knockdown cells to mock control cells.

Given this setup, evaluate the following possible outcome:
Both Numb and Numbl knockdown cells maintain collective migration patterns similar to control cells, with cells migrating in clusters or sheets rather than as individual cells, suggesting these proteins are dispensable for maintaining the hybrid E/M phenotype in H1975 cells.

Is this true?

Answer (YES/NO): NO